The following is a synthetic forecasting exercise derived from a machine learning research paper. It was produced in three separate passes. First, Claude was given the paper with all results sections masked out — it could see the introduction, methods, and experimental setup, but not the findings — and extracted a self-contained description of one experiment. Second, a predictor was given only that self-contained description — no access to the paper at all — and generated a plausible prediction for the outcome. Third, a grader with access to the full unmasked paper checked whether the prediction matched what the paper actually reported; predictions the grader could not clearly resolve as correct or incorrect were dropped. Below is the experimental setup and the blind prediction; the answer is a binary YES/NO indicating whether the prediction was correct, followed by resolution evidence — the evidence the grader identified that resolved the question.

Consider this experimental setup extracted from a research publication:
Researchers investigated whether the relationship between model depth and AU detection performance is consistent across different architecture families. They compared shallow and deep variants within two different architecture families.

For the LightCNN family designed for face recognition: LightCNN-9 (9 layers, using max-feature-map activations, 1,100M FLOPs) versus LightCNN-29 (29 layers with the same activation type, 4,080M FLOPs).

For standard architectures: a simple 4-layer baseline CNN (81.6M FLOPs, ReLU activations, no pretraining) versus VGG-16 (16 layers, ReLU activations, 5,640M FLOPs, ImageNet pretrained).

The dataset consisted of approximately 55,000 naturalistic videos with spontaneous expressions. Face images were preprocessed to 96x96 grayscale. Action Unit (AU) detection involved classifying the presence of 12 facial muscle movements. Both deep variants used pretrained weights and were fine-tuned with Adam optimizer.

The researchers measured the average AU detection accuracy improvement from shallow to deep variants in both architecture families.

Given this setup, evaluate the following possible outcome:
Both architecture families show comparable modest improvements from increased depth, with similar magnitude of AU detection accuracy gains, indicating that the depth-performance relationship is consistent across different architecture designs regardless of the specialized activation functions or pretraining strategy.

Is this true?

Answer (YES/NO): NO